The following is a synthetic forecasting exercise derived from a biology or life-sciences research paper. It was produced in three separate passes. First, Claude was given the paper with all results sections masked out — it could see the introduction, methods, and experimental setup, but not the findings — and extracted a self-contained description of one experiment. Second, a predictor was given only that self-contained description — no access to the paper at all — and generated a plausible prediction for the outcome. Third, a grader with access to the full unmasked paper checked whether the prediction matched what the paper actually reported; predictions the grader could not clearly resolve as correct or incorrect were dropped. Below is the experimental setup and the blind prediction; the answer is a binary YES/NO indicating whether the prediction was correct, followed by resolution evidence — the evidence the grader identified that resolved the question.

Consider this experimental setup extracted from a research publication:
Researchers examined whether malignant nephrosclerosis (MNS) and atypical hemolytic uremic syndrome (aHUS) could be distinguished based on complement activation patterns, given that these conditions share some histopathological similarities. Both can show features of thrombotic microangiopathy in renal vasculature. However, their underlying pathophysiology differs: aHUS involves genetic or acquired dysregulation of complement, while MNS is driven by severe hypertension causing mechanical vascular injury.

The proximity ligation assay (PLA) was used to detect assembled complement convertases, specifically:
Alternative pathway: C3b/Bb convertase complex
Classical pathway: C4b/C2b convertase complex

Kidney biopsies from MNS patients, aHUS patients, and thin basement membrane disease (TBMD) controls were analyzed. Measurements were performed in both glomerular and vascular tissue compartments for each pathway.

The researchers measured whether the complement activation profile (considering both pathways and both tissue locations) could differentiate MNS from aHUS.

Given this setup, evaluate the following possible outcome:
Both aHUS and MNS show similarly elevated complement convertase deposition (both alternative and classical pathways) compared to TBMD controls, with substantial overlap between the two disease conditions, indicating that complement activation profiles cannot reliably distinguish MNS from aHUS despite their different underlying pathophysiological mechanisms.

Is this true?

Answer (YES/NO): NO